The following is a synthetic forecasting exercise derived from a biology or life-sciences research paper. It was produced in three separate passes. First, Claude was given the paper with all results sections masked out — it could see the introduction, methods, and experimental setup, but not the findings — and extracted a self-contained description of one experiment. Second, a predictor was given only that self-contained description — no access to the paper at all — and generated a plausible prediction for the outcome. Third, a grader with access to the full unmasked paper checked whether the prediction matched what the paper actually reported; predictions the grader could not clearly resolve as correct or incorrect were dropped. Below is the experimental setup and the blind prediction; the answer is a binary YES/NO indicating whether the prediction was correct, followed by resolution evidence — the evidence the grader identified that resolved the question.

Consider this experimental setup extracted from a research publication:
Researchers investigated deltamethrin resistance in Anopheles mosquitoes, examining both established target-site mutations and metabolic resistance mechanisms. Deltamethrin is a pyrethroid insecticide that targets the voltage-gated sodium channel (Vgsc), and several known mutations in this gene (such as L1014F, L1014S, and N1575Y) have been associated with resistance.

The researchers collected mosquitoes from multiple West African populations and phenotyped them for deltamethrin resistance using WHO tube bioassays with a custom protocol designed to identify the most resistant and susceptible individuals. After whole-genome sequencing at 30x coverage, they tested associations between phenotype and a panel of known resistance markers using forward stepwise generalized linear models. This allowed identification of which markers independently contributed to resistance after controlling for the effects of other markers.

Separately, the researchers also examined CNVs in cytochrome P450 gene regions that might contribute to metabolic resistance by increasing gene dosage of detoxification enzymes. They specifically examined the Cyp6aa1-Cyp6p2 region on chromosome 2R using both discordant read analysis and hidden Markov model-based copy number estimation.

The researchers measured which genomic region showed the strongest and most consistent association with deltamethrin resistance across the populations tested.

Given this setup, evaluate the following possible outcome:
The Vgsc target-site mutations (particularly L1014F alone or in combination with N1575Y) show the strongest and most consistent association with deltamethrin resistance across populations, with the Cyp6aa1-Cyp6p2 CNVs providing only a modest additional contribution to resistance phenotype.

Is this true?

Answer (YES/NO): NO